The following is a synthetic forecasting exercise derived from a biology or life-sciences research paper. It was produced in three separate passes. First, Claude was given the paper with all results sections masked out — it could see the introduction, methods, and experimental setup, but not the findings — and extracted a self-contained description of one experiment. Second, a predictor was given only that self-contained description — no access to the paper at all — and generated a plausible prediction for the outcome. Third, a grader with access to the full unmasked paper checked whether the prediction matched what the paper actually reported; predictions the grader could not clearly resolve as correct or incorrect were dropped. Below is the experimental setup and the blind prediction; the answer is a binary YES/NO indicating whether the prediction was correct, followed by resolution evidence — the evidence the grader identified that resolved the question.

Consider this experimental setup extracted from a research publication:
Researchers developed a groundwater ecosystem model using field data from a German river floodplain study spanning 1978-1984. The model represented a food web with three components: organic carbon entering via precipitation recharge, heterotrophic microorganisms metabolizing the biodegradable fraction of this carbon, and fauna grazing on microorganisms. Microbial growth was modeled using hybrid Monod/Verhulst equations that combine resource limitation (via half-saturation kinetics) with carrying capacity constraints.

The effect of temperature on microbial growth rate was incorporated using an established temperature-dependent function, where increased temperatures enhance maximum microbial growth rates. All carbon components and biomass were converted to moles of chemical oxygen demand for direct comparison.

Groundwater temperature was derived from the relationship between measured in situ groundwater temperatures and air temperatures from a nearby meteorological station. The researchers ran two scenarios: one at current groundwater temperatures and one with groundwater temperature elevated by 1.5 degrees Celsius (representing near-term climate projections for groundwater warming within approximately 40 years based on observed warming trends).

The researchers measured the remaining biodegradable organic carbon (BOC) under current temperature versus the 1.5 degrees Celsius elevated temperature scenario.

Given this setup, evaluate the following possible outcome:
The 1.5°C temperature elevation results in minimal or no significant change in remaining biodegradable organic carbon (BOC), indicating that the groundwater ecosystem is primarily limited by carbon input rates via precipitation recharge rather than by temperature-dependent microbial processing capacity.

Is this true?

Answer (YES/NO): NO